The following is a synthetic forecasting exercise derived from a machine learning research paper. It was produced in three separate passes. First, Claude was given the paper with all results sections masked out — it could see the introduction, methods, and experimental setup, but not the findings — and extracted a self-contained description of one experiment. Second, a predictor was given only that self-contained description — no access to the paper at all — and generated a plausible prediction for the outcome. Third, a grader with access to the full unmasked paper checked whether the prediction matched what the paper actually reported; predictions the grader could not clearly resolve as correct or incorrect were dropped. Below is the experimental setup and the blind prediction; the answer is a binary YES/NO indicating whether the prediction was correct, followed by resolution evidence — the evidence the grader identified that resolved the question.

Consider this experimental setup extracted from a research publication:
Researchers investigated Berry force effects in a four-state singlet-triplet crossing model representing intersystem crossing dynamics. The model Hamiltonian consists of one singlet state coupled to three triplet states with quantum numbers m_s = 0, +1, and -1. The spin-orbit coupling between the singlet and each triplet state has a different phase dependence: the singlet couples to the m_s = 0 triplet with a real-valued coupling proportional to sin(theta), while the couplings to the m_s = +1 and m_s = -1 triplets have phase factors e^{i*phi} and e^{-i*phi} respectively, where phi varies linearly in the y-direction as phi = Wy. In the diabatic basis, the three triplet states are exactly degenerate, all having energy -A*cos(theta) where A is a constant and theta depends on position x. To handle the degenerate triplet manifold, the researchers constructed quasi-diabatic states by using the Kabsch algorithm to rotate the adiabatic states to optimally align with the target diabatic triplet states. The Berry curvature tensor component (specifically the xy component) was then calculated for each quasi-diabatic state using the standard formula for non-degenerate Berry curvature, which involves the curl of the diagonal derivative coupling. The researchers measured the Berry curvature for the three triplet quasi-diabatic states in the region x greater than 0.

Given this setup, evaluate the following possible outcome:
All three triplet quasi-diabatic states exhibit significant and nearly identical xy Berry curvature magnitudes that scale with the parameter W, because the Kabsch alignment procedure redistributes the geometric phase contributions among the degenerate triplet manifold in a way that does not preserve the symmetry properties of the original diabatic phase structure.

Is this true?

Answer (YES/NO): NO